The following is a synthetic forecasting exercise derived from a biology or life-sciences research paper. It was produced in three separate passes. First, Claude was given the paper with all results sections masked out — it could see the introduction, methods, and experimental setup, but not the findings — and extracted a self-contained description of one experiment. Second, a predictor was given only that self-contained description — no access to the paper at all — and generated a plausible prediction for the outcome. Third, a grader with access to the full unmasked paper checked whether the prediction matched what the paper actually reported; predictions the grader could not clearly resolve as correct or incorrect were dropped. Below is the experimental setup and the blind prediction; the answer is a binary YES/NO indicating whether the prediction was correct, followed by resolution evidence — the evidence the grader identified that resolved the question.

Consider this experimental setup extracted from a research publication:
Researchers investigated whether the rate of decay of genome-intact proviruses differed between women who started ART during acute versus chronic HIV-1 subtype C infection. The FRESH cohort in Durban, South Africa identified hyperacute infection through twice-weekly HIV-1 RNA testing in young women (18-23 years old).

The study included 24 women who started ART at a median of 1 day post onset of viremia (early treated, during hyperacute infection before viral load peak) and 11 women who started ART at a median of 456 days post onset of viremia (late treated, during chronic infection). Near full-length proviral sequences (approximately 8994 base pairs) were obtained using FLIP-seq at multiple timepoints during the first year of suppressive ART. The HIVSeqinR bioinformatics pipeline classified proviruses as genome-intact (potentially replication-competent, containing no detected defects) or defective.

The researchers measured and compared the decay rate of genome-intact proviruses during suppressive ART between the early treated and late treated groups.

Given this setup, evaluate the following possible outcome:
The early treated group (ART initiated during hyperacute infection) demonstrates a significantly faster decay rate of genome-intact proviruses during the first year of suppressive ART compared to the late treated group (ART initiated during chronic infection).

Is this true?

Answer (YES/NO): YES